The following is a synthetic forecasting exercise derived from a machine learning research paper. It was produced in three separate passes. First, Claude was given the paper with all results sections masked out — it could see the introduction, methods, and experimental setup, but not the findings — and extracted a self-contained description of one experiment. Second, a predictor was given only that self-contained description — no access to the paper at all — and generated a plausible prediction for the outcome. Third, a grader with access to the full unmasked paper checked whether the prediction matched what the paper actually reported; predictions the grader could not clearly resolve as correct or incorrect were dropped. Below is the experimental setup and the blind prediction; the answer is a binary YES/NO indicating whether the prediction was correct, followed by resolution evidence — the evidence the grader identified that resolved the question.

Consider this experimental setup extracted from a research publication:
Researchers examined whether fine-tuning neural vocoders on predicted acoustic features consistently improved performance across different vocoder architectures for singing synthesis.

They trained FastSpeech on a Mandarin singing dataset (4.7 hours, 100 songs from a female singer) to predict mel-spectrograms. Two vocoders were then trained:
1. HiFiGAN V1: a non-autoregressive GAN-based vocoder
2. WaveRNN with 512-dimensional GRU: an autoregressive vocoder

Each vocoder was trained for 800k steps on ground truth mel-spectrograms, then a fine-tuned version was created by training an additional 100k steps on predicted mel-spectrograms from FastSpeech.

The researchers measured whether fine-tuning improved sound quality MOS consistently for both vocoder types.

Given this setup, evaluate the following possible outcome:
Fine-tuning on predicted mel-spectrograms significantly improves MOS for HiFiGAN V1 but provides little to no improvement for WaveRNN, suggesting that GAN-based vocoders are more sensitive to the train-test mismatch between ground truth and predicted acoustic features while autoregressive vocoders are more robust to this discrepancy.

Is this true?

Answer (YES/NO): NO